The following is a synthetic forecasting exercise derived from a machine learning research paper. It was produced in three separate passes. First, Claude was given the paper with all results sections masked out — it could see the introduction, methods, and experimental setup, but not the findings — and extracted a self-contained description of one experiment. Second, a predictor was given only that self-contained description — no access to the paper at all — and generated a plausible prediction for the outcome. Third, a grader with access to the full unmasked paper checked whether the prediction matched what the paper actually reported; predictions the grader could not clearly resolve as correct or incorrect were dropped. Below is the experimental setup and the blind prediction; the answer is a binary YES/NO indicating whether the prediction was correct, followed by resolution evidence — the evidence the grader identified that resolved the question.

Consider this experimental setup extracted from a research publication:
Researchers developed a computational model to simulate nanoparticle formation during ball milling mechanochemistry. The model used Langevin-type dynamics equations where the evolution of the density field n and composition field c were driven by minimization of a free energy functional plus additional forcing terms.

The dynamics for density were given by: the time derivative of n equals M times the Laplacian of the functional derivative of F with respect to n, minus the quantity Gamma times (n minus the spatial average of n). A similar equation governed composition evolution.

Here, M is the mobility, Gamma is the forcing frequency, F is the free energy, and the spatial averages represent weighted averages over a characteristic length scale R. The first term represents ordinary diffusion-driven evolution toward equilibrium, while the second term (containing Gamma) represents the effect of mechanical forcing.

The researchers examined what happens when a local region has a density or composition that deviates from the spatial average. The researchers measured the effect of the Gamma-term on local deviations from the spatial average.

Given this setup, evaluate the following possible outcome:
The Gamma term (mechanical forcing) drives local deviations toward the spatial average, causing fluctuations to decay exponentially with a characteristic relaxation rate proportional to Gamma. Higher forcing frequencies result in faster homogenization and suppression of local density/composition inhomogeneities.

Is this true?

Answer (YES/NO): NO